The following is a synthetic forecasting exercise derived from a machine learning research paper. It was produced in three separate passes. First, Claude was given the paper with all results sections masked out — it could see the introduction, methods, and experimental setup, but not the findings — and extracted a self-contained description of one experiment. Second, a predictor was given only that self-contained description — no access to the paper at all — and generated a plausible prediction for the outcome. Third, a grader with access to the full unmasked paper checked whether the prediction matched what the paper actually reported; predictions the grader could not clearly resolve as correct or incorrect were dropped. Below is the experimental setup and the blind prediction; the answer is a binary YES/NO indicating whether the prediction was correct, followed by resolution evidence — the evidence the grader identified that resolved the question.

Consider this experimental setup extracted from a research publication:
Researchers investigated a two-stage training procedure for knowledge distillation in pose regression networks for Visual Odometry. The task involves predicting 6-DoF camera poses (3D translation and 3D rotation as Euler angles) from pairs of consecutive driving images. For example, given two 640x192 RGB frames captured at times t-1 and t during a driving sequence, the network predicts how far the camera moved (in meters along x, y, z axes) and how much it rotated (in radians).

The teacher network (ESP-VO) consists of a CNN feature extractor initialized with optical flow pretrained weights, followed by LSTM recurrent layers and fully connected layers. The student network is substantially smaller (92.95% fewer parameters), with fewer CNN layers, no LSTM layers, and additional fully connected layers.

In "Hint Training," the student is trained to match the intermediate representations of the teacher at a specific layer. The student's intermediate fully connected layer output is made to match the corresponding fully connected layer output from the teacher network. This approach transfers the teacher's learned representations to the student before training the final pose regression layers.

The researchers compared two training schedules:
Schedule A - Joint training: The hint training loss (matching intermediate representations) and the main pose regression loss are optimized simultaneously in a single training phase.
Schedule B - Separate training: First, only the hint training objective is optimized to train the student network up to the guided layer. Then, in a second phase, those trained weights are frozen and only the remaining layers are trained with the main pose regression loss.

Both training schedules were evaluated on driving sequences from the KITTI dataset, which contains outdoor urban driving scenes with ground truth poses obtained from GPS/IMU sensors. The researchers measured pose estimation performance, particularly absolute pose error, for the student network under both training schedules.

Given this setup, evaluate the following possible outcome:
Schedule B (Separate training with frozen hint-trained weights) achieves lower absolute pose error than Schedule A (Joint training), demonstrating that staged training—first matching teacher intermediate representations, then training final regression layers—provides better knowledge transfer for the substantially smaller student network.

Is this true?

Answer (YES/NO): YES